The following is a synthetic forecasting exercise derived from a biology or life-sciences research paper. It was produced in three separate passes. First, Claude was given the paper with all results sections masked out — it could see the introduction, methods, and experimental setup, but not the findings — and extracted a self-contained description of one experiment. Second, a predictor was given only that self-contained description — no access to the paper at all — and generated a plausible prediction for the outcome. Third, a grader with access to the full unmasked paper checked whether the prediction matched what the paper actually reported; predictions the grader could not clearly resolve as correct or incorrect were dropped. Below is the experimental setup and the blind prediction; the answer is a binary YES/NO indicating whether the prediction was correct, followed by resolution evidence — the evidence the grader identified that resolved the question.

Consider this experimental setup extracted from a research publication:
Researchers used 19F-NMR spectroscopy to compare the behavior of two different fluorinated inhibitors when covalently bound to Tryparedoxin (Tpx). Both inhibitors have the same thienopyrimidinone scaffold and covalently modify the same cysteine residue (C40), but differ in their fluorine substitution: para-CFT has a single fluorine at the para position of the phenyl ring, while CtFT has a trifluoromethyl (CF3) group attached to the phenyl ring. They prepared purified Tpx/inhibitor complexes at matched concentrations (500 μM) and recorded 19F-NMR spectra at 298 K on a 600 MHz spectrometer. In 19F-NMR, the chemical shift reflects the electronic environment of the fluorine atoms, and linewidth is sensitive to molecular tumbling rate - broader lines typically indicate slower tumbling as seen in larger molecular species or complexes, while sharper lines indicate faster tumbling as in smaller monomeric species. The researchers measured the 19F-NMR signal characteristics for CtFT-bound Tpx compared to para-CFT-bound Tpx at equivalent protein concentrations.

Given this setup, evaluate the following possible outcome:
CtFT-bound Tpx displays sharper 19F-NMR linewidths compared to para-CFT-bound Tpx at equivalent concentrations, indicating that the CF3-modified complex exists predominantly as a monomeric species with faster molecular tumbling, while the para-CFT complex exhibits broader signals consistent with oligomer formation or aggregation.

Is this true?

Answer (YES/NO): YES